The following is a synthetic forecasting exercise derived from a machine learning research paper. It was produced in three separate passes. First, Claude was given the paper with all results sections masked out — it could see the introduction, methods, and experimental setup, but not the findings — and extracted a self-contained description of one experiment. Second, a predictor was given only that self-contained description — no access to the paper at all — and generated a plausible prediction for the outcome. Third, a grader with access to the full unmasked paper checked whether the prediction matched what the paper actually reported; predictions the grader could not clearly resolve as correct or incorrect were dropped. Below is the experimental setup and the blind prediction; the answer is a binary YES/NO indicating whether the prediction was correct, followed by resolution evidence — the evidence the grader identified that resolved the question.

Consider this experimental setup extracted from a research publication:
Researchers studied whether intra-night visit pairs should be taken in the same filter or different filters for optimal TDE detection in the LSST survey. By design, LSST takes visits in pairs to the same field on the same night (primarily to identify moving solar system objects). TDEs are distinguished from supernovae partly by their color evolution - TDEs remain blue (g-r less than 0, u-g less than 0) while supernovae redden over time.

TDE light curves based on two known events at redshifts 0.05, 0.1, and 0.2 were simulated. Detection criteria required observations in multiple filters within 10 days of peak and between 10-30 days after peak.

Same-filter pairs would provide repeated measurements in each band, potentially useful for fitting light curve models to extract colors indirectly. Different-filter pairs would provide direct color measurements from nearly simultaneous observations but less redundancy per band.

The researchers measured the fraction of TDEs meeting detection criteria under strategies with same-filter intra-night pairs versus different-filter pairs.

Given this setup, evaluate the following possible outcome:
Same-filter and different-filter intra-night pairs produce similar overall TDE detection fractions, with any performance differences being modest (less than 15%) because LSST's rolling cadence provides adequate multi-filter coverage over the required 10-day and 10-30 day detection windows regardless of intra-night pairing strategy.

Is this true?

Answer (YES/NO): NO